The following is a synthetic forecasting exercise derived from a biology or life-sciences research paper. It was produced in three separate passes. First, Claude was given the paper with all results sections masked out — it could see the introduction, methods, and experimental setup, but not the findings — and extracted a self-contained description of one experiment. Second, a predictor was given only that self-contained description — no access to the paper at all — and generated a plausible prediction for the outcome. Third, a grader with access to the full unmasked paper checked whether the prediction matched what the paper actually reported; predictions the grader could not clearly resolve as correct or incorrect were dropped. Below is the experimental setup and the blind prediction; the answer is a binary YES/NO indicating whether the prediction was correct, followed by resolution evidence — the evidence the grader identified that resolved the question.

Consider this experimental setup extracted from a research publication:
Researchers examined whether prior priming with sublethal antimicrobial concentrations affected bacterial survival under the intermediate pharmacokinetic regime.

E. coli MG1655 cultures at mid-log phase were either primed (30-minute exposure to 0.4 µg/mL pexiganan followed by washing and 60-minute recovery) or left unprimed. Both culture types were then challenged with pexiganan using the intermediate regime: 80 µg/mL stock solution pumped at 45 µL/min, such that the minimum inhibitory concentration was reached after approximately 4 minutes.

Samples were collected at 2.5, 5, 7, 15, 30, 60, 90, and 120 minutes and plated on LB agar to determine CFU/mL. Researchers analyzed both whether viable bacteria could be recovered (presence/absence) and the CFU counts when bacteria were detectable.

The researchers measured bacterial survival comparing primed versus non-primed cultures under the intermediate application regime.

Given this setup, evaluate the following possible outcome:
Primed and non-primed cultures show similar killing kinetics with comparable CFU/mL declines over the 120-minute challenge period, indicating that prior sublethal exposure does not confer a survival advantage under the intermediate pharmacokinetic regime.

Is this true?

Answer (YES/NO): YES